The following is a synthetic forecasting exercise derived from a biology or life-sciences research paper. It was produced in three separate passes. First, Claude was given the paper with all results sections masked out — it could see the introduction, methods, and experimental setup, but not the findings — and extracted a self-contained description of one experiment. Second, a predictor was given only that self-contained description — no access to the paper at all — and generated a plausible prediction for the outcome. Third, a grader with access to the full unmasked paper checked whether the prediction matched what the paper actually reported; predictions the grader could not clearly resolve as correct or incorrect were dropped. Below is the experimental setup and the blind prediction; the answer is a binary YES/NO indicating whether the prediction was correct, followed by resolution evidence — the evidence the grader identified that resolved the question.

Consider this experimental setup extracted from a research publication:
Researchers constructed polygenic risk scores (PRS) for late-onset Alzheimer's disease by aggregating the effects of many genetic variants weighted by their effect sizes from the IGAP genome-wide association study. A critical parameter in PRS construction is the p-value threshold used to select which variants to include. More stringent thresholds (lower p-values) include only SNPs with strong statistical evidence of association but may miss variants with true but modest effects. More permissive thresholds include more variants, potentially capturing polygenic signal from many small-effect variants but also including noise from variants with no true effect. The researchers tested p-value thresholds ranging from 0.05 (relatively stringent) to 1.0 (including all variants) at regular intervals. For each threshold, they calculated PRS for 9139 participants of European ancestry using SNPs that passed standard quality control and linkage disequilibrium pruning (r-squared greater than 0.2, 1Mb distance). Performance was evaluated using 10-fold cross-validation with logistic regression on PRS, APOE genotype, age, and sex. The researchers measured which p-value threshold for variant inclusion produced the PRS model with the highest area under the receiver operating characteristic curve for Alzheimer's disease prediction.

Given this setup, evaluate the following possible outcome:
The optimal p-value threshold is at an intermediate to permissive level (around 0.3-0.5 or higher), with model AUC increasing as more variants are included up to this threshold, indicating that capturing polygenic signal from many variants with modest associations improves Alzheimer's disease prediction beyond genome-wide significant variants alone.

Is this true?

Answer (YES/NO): YES